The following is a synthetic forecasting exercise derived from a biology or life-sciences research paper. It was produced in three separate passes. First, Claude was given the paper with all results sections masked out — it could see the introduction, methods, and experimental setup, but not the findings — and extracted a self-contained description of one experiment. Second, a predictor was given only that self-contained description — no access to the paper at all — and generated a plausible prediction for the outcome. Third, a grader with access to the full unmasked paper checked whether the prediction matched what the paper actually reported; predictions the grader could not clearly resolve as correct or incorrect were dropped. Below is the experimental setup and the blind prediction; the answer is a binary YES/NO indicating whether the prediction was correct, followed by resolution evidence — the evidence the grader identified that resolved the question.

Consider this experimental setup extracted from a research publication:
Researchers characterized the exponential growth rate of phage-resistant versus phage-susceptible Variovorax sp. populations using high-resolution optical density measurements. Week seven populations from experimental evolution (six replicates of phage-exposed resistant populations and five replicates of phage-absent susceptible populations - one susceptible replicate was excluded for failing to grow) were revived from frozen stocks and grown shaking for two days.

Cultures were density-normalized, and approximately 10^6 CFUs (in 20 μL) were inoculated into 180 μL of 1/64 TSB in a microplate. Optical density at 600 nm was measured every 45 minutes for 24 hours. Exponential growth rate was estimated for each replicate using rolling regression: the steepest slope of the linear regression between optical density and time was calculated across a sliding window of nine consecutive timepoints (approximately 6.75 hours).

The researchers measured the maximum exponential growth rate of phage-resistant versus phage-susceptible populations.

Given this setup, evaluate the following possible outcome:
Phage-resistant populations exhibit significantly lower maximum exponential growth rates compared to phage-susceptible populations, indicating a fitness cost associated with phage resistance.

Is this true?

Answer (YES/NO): NO